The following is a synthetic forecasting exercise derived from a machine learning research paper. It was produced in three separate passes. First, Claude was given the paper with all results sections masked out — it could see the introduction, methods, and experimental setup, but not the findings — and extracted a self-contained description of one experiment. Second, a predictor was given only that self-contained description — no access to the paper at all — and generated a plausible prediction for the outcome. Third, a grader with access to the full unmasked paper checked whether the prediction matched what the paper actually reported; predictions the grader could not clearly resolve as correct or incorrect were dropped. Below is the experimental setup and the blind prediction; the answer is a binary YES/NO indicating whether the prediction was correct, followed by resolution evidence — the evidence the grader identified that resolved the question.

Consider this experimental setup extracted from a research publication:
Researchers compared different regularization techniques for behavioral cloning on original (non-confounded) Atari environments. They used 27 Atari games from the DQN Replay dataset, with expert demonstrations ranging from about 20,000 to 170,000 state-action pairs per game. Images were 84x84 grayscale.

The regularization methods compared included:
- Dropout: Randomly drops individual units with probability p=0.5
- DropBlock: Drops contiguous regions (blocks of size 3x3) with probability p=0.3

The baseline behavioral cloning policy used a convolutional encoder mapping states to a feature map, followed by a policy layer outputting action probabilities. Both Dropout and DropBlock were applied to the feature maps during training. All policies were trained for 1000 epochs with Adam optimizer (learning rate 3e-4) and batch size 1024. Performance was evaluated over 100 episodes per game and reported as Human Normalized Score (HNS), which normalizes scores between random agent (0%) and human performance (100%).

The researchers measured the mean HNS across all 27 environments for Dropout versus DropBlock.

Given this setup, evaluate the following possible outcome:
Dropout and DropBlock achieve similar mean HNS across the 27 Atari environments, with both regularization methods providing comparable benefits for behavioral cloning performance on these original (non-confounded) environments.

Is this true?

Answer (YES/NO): NO